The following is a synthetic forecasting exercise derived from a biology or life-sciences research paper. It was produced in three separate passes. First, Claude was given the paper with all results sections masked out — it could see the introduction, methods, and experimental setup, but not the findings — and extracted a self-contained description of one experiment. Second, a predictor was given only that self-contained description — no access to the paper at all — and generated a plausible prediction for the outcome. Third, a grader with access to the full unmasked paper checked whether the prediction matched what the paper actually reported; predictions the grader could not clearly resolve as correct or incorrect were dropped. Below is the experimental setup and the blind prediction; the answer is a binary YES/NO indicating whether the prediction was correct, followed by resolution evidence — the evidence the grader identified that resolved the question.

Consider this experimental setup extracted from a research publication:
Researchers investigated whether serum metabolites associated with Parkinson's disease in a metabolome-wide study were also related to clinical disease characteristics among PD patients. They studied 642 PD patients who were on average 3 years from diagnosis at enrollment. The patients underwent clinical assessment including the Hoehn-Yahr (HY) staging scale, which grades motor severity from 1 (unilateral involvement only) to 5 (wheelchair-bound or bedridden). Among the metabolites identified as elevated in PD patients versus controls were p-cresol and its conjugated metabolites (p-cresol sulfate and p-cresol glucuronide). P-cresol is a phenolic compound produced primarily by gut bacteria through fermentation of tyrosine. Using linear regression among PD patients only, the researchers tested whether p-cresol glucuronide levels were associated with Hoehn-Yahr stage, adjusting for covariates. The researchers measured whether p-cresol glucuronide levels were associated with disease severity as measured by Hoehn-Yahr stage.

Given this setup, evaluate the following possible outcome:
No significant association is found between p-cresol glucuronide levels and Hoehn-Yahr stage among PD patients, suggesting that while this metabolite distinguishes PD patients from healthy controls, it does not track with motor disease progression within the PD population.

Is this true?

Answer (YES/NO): NO